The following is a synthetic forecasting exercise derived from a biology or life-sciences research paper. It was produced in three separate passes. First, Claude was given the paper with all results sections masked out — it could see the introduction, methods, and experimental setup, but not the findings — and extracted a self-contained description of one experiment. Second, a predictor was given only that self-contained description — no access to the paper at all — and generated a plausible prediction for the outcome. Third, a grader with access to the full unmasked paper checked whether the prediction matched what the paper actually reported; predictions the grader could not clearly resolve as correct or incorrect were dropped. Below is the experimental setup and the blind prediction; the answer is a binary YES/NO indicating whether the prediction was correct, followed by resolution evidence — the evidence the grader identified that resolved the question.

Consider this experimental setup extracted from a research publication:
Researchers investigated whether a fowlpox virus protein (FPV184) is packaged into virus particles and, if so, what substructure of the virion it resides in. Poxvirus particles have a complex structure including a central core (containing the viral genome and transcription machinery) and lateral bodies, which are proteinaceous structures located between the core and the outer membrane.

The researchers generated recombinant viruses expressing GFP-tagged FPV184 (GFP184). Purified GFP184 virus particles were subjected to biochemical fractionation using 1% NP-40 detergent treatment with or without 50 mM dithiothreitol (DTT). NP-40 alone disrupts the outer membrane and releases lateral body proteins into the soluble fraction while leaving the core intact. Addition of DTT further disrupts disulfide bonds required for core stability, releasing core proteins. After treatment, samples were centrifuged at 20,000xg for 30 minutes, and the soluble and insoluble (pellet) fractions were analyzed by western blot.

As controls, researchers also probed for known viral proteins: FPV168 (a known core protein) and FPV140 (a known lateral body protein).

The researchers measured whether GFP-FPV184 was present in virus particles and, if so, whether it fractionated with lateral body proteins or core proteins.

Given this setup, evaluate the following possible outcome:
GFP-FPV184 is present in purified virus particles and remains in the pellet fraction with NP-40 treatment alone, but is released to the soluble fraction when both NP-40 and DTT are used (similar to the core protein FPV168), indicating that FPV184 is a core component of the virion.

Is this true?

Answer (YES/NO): NO